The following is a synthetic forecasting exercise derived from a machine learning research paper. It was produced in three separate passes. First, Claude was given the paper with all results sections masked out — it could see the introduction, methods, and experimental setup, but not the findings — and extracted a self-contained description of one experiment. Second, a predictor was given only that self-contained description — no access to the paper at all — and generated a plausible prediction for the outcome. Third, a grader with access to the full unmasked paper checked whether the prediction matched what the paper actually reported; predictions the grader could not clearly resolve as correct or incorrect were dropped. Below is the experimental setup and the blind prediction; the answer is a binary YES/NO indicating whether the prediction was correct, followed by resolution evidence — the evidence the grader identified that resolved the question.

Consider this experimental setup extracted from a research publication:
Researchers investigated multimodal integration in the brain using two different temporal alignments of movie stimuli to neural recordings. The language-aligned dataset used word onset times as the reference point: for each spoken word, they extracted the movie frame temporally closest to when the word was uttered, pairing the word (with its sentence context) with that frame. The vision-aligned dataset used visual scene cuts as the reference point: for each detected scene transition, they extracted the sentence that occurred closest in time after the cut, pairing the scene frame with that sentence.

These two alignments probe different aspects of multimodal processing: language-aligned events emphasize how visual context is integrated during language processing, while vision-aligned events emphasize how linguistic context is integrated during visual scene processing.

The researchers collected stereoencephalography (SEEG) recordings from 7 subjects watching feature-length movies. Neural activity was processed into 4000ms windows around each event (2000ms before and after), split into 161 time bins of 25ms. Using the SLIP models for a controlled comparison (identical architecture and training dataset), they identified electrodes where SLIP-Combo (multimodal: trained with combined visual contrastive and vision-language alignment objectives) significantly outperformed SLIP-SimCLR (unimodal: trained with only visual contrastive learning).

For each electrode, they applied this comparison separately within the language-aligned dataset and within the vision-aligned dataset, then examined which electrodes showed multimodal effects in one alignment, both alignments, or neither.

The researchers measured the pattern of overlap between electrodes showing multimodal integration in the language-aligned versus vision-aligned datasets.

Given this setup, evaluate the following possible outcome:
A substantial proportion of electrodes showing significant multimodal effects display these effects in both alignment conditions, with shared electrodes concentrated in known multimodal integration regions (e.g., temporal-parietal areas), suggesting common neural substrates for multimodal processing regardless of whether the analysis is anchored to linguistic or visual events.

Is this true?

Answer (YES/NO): NO